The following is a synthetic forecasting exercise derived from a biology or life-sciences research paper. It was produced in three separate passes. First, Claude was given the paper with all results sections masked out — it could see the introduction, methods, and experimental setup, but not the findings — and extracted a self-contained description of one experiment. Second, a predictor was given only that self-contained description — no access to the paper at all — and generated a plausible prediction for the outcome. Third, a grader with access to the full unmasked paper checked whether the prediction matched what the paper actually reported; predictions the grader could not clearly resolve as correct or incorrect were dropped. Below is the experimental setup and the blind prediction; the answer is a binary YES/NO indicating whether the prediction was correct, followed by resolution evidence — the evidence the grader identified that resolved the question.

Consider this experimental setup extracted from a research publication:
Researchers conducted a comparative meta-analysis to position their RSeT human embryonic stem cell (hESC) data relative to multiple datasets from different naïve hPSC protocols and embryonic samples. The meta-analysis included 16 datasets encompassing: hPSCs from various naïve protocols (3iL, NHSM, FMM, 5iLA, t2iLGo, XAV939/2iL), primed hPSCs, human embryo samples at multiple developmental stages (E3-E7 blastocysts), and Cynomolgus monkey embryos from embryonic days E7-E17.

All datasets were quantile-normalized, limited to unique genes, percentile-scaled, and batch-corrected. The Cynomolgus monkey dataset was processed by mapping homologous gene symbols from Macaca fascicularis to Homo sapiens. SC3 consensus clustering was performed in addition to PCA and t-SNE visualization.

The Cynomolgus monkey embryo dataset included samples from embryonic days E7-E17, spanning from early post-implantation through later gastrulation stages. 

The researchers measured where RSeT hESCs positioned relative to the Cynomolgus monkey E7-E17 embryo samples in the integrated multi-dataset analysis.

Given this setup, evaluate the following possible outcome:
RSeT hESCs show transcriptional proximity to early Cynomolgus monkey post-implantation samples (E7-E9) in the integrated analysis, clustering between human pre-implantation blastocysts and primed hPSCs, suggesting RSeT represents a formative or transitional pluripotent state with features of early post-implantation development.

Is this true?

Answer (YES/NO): NO